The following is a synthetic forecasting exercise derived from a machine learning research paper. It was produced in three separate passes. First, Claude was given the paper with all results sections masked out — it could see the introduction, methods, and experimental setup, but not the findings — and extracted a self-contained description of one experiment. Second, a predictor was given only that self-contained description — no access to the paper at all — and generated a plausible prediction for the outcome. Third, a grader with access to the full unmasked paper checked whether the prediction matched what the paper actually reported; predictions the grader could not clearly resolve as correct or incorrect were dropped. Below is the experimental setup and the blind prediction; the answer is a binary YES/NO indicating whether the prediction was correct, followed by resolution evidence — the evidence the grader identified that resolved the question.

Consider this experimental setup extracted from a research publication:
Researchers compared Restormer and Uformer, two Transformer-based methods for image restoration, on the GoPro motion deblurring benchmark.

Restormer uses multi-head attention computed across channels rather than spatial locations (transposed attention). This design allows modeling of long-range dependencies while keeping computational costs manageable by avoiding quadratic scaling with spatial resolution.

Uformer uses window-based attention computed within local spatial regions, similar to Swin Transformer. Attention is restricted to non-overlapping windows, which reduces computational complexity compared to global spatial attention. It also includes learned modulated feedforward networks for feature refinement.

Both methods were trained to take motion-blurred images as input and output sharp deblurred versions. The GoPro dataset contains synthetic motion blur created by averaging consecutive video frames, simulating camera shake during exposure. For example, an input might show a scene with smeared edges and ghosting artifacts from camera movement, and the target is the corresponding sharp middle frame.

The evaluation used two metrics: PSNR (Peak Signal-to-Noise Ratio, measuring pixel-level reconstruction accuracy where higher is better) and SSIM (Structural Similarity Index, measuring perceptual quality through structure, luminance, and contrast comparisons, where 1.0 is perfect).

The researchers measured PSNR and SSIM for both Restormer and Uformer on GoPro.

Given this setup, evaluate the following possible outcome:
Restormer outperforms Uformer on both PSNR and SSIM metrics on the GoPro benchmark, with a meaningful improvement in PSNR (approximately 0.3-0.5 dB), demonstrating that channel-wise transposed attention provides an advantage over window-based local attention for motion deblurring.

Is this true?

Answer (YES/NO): NO